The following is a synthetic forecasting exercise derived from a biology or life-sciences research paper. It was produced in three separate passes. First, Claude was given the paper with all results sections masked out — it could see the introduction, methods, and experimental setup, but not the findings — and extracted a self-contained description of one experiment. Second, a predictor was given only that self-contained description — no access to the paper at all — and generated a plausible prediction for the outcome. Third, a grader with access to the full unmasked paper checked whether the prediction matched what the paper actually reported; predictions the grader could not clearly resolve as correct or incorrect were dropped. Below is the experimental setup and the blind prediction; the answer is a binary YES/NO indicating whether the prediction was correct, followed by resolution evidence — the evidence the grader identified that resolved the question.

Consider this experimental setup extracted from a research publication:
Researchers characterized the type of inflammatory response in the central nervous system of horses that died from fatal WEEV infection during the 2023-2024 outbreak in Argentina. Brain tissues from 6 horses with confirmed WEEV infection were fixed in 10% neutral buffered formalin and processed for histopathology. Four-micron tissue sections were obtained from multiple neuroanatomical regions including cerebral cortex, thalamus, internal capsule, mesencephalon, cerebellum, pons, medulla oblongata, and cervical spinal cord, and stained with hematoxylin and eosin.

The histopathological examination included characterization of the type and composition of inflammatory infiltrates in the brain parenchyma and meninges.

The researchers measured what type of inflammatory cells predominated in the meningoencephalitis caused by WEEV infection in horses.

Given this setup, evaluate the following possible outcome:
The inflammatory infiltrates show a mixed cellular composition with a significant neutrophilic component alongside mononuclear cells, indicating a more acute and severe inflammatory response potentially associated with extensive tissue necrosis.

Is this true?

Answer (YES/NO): YES